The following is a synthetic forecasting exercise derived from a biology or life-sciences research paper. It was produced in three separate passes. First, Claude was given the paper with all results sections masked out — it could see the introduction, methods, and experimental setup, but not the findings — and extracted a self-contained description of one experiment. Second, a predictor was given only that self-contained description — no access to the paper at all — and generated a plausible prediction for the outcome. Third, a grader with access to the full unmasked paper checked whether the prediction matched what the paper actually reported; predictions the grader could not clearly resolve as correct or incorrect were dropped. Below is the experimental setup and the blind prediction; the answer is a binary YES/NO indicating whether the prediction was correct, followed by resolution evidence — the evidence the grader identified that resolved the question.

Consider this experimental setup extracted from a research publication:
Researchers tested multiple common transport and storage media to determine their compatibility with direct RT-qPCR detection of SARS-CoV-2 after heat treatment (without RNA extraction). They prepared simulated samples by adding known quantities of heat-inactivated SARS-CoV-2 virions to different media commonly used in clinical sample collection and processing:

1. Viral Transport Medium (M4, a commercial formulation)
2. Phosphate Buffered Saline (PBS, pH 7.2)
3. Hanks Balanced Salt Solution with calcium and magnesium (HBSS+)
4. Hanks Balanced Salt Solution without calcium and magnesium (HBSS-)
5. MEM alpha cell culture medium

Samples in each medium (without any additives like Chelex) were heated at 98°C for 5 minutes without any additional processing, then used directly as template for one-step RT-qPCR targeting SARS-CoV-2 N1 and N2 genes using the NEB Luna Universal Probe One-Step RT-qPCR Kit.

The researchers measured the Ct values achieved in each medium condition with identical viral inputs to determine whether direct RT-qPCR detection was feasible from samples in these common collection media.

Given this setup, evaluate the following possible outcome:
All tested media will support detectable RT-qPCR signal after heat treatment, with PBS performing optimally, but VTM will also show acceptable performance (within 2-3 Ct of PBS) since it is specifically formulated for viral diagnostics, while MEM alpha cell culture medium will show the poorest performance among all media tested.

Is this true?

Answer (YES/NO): NO